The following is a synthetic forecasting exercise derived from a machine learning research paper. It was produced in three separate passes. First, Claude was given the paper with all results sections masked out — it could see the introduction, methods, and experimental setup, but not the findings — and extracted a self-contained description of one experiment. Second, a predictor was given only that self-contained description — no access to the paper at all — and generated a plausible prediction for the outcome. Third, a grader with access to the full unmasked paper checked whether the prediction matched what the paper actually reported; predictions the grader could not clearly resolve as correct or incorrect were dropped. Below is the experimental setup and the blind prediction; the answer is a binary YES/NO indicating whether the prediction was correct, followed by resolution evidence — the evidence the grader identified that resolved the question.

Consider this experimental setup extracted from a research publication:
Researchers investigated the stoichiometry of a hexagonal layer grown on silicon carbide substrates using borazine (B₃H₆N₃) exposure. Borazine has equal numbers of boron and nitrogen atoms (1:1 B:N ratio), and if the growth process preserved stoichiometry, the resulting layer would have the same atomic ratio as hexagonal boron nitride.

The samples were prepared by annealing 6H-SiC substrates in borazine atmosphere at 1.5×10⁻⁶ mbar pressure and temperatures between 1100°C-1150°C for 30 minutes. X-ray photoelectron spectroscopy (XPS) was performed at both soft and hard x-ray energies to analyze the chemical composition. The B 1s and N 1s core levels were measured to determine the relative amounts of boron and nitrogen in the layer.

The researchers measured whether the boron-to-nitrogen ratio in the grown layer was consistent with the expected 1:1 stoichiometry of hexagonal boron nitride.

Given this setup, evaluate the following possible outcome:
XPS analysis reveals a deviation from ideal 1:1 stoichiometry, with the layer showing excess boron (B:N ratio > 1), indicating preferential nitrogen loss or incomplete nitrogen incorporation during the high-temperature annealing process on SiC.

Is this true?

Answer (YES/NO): NO